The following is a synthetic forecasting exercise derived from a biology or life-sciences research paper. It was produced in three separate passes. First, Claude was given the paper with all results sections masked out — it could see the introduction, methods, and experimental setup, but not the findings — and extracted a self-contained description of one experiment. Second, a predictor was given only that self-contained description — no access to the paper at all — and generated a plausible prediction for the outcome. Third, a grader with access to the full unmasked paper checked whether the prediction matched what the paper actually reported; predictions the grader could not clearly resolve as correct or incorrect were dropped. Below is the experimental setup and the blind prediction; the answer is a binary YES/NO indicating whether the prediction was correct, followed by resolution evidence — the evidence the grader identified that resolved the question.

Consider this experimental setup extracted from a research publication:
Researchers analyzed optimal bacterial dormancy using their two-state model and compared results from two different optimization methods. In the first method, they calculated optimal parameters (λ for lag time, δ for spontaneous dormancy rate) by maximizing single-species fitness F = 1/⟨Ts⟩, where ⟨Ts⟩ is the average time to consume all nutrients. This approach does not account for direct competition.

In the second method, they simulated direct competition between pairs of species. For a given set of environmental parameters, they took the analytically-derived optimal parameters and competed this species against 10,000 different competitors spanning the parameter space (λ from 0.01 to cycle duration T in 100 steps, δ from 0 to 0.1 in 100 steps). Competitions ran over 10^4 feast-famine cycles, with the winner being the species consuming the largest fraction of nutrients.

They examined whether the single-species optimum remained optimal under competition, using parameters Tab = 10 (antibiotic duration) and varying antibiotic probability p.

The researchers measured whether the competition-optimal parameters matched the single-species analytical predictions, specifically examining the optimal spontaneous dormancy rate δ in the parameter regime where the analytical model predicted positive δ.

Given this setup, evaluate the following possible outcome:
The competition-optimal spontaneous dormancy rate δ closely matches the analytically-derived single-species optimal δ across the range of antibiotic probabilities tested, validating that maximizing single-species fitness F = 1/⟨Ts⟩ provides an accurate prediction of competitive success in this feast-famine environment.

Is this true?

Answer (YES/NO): NO